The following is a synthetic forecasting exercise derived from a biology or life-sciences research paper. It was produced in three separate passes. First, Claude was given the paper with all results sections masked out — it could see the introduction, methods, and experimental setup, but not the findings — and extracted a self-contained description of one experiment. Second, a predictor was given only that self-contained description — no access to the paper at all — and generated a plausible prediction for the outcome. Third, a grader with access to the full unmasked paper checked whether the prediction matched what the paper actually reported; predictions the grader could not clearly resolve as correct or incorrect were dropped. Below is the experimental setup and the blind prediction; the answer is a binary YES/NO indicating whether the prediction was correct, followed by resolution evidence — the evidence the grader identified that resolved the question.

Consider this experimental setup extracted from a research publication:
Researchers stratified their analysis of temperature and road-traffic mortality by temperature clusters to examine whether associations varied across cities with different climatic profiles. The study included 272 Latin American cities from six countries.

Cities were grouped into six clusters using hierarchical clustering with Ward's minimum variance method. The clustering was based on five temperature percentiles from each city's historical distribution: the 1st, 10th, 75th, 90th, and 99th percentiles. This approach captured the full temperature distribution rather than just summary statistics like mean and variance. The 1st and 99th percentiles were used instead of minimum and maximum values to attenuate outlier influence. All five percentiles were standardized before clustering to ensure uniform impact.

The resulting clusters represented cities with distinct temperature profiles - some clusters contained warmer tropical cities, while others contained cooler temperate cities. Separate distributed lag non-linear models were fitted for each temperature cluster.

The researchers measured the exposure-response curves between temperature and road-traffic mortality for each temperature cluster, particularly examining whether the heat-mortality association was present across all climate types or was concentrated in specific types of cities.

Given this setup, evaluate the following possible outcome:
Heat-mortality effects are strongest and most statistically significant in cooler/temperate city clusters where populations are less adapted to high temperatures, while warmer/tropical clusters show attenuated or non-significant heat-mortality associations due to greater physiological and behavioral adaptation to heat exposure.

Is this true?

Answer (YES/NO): NO